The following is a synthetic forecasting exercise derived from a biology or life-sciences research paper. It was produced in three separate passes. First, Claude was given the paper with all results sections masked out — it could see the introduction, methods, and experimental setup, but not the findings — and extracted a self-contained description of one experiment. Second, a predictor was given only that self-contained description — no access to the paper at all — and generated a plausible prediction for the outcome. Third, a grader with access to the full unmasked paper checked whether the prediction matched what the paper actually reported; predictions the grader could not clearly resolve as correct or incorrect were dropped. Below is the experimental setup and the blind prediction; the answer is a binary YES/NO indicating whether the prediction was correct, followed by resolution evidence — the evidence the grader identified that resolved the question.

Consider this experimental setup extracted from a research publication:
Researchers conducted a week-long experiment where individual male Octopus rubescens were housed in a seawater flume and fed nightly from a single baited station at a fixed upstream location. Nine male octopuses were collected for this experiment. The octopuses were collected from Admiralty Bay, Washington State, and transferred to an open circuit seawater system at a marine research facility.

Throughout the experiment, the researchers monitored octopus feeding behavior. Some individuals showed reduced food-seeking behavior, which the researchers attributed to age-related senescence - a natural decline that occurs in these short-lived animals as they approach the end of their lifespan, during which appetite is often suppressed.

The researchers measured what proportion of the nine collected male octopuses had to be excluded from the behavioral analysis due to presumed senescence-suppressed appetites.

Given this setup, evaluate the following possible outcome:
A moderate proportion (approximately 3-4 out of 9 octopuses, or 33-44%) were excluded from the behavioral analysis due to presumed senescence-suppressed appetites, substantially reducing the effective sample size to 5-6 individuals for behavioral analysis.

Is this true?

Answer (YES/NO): YES